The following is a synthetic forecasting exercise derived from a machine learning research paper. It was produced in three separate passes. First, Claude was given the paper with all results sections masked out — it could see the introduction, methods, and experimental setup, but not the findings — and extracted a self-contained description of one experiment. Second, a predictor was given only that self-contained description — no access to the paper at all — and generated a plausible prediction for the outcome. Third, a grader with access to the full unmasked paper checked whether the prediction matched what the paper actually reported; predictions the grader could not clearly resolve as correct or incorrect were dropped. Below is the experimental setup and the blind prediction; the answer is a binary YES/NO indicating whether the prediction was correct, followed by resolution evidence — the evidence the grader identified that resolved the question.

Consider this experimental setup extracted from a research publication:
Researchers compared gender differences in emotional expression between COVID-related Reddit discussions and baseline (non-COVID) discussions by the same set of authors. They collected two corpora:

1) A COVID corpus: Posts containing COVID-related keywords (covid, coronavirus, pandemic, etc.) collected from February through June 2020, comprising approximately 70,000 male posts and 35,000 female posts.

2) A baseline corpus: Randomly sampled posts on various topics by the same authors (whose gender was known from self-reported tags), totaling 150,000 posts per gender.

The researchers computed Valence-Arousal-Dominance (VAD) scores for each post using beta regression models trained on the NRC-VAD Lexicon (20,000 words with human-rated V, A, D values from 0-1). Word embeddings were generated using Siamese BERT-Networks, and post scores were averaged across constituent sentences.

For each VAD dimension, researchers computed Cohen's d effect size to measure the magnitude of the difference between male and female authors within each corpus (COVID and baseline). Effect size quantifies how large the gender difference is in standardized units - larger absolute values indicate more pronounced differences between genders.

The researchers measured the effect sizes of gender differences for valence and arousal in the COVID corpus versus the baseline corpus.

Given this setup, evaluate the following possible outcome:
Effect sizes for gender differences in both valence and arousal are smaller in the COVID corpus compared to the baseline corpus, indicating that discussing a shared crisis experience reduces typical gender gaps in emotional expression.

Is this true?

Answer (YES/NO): NO